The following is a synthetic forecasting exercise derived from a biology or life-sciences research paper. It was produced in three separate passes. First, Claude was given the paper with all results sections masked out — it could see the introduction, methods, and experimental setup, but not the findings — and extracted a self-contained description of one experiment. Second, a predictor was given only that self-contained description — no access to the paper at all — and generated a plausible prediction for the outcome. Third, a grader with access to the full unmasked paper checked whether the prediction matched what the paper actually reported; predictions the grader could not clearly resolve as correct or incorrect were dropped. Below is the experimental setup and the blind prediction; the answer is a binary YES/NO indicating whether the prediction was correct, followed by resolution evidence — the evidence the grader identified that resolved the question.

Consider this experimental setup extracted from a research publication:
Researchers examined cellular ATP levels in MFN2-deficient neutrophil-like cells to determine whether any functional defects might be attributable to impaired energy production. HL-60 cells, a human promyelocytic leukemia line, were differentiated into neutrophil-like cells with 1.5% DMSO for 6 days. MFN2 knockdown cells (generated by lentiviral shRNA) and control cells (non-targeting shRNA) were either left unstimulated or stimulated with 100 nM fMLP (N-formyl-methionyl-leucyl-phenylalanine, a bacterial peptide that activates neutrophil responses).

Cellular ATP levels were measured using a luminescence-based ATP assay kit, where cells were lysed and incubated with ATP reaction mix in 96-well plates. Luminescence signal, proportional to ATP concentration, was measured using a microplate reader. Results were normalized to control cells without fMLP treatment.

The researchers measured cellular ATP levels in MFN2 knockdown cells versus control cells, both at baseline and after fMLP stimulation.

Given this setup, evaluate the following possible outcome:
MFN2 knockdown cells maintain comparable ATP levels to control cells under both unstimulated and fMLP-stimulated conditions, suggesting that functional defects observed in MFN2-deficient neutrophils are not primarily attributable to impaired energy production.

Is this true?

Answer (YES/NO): YES